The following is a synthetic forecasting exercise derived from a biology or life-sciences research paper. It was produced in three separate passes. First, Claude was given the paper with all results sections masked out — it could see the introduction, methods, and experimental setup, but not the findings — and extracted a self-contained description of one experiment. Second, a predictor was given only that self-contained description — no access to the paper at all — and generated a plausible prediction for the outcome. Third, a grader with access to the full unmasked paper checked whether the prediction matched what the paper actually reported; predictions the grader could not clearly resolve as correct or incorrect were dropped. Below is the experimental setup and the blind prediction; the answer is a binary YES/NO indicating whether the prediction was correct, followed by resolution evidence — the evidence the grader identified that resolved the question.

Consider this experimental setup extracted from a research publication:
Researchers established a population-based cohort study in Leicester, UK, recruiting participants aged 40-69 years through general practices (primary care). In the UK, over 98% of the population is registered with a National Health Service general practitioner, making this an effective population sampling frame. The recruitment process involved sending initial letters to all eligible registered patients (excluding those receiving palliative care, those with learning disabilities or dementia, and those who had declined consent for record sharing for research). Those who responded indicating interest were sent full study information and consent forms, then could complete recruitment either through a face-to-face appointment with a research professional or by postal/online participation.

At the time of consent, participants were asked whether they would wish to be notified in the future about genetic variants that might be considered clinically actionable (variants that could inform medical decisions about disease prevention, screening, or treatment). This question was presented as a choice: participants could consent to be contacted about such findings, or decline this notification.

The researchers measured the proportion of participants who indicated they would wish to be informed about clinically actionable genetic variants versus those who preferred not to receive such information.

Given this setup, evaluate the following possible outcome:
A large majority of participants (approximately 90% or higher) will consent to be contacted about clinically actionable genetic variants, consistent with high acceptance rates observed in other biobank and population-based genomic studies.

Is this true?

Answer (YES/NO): YES